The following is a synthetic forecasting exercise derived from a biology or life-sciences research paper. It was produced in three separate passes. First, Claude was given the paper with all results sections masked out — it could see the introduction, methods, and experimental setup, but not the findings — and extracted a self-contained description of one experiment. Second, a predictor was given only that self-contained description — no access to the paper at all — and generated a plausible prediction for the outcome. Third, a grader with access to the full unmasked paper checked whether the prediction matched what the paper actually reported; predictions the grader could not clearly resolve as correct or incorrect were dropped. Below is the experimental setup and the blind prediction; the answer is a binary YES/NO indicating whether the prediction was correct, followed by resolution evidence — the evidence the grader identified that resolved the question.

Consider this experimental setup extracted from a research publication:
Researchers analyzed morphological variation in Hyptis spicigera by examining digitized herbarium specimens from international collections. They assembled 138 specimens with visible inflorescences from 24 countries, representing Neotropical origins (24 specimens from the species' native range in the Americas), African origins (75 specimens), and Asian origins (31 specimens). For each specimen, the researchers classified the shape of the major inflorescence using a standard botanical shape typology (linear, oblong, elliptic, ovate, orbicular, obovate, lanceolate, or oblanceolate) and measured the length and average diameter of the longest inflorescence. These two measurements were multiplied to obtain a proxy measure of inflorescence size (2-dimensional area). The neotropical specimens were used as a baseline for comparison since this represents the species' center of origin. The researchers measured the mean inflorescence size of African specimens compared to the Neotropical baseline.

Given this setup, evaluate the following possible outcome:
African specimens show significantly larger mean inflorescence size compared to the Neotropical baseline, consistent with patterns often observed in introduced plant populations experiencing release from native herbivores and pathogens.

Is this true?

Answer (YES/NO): YES